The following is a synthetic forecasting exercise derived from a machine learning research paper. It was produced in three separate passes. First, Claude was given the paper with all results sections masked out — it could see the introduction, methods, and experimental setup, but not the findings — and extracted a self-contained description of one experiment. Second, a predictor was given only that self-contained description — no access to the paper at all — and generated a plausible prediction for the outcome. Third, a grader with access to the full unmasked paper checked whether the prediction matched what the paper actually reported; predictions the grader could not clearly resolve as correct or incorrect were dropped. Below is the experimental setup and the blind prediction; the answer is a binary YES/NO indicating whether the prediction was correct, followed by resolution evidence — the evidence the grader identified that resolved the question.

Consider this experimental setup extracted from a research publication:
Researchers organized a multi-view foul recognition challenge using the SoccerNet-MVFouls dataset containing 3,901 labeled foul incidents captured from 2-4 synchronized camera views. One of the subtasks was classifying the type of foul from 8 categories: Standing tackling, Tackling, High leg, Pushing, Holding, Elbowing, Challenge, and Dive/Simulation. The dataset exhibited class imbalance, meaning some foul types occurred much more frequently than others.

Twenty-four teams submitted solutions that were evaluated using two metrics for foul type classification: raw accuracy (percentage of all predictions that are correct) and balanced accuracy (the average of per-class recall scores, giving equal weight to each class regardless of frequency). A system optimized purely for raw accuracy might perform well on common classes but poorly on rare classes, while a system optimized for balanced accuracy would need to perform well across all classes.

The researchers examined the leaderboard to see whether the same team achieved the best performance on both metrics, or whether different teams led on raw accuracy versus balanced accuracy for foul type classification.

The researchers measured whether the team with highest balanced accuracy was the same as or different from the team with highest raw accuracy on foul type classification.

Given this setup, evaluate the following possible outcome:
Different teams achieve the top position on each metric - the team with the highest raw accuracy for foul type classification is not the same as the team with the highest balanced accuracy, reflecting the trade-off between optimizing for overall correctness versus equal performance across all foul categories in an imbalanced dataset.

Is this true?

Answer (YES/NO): YES